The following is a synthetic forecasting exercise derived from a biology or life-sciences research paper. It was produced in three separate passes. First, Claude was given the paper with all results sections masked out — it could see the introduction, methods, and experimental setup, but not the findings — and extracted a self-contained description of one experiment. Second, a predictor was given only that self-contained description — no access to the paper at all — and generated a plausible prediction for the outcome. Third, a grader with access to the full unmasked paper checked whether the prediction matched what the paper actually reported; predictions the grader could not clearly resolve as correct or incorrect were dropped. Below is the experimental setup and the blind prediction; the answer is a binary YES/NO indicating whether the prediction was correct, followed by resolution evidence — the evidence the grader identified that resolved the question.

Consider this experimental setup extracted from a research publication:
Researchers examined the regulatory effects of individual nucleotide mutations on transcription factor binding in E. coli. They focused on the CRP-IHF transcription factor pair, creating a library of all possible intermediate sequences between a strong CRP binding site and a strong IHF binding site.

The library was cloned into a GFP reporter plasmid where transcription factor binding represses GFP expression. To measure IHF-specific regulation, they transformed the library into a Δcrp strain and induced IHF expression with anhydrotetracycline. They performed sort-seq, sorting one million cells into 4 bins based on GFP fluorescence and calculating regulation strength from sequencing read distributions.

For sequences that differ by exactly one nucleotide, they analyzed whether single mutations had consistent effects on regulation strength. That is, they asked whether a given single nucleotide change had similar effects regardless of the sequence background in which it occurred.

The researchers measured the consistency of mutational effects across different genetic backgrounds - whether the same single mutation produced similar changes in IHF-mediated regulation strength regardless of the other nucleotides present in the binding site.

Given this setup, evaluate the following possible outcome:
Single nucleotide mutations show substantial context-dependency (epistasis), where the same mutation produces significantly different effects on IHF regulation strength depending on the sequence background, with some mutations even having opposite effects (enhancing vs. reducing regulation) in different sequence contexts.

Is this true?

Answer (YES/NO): NO